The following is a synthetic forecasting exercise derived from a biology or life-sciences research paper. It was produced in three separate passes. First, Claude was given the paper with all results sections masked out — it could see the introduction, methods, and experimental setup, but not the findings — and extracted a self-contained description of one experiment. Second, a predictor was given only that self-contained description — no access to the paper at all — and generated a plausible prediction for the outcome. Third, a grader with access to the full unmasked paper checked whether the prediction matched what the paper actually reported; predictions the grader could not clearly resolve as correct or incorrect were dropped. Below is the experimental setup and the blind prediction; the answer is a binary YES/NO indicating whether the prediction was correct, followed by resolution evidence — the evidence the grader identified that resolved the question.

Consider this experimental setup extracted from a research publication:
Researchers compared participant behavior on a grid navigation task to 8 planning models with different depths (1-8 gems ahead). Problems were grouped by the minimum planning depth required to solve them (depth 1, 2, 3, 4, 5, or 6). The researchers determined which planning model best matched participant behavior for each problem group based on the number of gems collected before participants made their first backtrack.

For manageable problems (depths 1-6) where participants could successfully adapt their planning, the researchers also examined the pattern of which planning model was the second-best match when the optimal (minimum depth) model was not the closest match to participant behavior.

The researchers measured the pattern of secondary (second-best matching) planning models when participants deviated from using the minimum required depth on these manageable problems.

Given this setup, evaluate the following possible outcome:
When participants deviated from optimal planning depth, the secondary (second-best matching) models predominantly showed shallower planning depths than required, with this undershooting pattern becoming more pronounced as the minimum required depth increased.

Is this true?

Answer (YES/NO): NO